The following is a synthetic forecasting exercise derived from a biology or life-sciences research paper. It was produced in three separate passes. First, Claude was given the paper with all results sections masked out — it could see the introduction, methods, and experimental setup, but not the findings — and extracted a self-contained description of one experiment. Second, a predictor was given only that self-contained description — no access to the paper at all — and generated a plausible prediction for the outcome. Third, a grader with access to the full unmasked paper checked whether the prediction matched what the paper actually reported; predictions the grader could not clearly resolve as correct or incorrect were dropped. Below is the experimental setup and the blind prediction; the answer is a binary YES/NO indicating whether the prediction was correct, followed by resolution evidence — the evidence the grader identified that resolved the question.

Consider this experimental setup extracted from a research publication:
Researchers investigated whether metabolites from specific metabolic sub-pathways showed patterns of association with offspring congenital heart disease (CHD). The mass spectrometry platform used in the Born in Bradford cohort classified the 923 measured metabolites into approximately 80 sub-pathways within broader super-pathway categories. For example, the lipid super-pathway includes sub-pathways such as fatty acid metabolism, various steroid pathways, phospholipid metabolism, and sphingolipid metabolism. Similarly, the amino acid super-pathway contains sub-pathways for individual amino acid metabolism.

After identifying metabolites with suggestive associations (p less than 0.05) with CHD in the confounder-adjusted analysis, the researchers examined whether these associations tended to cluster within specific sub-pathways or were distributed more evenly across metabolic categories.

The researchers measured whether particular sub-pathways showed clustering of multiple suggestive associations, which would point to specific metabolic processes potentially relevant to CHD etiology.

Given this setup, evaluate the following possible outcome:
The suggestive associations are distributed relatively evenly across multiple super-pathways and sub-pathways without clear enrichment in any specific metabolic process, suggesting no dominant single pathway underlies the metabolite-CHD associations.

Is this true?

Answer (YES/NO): NO